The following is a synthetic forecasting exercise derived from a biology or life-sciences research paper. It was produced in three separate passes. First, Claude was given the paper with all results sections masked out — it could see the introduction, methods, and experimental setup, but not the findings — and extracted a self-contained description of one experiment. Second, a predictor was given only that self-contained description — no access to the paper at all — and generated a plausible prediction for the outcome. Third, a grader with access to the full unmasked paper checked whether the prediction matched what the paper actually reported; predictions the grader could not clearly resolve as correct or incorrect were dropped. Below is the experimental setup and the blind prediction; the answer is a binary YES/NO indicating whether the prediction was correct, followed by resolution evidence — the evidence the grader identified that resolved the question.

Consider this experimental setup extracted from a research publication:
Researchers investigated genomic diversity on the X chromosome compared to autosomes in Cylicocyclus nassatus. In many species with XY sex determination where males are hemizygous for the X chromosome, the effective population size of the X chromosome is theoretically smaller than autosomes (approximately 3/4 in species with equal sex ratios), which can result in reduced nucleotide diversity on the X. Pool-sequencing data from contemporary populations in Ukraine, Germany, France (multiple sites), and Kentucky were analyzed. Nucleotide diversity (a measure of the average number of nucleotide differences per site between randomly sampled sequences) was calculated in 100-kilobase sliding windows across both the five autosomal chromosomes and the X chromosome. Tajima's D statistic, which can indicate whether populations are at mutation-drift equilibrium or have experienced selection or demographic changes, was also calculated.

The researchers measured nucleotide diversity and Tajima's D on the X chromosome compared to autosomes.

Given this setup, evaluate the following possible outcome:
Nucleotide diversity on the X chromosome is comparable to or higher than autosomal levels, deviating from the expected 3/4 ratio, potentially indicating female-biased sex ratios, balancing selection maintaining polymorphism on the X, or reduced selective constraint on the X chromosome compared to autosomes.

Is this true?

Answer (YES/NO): NO